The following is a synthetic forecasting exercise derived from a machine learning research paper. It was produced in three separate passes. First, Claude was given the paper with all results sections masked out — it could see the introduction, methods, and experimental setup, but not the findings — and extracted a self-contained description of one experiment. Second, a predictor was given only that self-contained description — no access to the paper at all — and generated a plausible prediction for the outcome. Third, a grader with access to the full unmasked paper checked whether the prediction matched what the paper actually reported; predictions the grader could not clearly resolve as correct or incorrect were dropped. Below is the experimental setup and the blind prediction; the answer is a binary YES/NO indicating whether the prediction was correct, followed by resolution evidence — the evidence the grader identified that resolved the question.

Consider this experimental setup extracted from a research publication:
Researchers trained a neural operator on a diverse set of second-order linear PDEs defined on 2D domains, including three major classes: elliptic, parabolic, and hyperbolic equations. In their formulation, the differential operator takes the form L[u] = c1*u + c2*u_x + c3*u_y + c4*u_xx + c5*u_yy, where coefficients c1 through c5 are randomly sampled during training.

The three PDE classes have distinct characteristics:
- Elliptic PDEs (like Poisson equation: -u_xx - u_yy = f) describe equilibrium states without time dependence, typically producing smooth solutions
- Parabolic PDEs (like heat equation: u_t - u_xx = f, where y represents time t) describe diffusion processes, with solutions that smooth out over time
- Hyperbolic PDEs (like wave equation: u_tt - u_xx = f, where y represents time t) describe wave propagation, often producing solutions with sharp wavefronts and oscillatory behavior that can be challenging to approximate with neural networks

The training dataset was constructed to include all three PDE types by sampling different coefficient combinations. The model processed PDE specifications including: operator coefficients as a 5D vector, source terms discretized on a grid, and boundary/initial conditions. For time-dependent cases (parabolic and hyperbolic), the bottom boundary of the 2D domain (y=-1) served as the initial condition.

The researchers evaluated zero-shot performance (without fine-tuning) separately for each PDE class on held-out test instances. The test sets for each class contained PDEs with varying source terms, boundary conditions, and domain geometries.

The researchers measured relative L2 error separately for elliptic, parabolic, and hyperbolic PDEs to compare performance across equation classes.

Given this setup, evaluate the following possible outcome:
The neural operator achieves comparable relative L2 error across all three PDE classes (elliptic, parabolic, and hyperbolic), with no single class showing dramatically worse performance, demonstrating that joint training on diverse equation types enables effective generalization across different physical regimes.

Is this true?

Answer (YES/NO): NO